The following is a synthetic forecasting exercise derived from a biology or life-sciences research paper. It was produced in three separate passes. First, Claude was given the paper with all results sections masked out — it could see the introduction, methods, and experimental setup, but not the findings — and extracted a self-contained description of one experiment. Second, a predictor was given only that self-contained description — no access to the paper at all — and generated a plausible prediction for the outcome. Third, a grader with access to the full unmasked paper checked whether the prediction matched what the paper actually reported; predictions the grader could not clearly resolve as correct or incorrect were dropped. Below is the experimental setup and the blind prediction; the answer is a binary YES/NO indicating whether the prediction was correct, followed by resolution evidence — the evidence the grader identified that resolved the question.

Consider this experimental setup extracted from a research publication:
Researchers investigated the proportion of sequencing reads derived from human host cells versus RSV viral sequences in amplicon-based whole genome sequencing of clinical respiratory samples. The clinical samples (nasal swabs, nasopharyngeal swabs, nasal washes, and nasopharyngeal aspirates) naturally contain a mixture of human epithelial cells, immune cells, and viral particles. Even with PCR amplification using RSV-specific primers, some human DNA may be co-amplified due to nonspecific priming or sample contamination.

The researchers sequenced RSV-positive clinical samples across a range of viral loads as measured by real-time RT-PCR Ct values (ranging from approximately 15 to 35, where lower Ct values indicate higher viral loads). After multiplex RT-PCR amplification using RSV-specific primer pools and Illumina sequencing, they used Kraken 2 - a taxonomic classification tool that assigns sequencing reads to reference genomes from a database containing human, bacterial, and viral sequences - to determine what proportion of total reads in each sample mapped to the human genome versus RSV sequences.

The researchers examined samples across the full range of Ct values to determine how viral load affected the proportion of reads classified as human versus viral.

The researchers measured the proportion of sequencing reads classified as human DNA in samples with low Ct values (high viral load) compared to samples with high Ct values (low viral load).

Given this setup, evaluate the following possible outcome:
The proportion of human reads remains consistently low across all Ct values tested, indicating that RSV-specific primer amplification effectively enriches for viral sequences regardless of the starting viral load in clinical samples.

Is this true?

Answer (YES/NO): NO